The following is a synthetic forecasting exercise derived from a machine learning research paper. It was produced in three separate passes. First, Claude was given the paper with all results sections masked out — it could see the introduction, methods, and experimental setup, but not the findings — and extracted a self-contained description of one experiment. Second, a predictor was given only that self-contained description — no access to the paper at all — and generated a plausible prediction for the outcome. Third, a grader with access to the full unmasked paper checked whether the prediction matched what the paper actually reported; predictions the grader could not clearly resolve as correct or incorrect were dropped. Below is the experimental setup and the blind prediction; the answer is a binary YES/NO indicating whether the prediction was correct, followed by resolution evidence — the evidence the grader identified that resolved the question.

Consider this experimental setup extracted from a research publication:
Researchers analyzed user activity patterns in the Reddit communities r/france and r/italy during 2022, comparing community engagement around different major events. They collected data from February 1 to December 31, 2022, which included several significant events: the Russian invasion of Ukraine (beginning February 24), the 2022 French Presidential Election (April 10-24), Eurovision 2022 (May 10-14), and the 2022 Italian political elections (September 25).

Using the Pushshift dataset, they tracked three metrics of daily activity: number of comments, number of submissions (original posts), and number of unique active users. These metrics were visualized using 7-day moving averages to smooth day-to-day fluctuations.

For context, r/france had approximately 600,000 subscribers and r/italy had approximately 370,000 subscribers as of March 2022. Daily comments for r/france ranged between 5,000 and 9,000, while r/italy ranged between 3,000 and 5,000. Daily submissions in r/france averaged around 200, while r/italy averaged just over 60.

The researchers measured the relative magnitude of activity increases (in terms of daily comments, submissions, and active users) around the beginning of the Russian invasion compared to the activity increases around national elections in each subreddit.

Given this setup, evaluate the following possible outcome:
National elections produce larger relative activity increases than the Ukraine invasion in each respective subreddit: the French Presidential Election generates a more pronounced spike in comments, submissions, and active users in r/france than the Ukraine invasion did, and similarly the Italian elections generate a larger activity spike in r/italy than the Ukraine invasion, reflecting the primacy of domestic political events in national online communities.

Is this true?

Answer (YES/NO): YES